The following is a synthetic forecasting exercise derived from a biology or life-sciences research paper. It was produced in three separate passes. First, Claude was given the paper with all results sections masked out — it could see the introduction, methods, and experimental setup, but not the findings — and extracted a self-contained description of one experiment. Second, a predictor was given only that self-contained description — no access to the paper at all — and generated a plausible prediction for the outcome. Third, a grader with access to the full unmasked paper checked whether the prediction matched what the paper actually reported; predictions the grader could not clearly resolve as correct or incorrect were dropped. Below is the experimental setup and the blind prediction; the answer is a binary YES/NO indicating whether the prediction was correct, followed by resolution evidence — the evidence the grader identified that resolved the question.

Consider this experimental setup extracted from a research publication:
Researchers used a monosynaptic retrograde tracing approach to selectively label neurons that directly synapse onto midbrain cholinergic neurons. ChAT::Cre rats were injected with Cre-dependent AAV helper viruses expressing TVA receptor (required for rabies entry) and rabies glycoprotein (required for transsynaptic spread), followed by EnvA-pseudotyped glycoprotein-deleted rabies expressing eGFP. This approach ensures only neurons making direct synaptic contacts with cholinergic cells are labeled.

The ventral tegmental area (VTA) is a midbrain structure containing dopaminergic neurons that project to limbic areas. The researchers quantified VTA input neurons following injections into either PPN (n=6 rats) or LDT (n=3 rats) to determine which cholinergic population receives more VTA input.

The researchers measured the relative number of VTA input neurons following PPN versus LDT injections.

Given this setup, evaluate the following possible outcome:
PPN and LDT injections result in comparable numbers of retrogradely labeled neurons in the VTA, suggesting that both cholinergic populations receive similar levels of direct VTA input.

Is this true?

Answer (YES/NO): YES